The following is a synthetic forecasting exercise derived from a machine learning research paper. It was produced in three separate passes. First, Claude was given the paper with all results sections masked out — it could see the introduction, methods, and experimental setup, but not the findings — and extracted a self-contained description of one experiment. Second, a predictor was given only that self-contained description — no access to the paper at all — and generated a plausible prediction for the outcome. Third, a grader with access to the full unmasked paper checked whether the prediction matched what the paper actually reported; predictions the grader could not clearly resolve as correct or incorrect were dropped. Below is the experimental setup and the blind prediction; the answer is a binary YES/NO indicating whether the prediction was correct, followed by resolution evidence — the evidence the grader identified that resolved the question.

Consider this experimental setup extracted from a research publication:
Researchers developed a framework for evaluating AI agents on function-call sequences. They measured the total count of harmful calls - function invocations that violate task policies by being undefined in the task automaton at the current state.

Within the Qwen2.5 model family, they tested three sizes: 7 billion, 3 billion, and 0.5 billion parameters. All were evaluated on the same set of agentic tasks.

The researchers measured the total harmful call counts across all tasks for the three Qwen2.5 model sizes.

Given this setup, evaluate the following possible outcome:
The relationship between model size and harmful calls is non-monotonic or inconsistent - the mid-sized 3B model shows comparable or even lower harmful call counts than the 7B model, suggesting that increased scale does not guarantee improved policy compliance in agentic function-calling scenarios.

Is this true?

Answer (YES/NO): NO